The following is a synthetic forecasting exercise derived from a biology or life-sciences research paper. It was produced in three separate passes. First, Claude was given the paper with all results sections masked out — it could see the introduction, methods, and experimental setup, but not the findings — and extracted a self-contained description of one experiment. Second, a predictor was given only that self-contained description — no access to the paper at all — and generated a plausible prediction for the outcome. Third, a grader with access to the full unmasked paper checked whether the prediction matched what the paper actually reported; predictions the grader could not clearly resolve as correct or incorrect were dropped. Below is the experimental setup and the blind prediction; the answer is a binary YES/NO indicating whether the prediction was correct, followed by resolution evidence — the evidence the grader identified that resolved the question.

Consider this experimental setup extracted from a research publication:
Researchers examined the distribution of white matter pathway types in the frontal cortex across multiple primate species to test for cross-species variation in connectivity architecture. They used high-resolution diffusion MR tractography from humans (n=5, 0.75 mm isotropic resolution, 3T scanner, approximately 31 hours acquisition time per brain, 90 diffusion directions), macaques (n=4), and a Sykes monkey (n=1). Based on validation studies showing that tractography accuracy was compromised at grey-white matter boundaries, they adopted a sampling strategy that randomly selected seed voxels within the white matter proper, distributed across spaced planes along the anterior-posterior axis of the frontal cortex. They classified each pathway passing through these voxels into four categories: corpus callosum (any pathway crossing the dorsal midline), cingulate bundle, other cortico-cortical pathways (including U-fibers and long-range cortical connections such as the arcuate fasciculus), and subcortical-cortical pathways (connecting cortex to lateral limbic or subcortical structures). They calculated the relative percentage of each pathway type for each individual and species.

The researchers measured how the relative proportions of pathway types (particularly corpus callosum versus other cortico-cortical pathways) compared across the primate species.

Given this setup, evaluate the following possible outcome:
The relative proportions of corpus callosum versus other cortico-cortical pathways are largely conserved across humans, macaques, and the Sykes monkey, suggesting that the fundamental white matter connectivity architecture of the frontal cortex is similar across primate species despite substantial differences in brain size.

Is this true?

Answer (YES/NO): YES